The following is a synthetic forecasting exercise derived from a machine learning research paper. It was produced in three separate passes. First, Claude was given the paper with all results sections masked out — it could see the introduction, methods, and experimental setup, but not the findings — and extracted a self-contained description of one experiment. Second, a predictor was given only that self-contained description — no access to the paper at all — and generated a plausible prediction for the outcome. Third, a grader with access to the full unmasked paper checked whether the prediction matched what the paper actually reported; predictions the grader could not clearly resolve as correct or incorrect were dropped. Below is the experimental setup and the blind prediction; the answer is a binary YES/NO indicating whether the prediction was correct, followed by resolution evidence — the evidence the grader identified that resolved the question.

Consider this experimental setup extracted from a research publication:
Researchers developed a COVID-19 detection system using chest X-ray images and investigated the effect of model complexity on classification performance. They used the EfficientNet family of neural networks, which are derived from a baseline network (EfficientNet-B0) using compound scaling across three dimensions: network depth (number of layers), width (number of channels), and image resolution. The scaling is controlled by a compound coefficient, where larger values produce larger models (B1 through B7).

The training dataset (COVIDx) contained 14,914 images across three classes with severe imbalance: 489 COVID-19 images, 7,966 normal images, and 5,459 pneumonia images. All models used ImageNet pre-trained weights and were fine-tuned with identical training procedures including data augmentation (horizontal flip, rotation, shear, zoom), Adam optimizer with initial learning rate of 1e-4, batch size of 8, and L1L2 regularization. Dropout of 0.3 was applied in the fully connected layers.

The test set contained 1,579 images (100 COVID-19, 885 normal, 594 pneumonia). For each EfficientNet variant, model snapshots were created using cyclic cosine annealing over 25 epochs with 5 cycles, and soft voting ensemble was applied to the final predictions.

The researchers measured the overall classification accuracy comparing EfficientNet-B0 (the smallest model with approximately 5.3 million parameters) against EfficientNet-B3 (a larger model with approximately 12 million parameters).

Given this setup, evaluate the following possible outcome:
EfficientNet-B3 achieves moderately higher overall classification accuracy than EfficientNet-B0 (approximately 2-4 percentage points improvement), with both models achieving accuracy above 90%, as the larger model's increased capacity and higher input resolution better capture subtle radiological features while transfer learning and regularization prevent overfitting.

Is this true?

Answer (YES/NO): YES